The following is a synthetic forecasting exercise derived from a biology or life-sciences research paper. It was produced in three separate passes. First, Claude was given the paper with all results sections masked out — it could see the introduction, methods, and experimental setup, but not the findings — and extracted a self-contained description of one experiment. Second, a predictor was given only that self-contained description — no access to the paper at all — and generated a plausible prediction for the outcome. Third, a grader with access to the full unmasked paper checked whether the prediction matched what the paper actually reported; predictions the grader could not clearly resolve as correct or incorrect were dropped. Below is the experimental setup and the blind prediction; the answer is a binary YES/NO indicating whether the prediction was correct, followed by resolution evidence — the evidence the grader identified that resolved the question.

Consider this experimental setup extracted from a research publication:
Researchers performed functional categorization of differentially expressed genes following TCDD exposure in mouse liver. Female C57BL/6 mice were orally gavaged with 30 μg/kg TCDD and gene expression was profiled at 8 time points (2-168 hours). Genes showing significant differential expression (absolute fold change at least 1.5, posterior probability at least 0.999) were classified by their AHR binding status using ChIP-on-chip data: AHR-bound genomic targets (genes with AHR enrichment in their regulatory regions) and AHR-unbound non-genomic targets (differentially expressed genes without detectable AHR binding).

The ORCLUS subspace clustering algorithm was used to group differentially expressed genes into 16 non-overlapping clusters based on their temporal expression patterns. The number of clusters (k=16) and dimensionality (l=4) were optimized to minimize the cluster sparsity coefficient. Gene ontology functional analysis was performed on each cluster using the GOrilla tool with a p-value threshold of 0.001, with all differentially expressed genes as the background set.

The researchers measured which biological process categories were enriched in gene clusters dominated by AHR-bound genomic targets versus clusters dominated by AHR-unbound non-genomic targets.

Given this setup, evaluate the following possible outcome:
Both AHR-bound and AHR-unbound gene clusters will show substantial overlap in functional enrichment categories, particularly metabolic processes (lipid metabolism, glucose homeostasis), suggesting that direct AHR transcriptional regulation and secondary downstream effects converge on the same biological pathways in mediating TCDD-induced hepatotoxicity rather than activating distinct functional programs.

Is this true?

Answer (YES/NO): NO